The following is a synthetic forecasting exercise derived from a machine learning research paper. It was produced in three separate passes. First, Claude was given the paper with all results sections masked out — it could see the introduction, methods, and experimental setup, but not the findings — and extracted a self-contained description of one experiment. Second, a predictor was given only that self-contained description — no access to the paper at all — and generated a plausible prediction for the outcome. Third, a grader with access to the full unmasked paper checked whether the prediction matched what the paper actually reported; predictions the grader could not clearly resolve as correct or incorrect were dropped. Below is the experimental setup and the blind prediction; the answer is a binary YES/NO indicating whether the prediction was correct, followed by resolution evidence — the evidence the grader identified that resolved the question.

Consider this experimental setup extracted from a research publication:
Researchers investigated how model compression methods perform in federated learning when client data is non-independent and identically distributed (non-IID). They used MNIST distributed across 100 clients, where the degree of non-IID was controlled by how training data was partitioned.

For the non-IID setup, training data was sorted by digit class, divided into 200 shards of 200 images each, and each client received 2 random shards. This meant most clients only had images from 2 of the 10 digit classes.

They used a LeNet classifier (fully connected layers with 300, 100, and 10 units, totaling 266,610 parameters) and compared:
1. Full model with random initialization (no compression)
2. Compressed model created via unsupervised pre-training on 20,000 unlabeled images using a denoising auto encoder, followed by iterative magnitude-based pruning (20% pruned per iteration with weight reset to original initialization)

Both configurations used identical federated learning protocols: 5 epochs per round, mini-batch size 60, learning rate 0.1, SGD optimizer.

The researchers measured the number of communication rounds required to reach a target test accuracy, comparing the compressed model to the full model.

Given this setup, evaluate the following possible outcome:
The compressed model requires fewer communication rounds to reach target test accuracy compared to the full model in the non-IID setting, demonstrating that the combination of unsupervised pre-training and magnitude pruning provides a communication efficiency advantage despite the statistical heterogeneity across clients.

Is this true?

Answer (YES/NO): NO